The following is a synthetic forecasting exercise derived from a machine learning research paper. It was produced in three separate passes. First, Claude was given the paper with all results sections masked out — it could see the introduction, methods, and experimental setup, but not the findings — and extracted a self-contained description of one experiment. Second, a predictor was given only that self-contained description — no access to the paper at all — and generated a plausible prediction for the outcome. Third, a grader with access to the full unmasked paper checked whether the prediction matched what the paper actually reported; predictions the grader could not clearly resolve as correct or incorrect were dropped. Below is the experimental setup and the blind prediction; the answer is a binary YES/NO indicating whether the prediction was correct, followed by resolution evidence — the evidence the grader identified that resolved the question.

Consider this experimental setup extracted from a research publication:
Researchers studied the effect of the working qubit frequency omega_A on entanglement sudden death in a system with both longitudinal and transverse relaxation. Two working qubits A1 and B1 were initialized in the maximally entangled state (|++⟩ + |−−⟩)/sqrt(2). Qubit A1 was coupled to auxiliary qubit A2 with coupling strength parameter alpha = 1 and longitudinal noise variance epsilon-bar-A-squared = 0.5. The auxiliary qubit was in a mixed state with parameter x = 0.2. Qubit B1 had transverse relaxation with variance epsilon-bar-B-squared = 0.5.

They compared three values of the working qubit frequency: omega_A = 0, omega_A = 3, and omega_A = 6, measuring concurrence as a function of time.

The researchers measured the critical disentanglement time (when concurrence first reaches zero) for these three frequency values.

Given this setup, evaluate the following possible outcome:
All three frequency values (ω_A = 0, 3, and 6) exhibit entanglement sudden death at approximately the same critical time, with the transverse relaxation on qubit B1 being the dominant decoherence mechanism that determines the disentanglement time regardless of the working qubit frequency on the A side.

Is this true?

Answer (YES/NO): NO